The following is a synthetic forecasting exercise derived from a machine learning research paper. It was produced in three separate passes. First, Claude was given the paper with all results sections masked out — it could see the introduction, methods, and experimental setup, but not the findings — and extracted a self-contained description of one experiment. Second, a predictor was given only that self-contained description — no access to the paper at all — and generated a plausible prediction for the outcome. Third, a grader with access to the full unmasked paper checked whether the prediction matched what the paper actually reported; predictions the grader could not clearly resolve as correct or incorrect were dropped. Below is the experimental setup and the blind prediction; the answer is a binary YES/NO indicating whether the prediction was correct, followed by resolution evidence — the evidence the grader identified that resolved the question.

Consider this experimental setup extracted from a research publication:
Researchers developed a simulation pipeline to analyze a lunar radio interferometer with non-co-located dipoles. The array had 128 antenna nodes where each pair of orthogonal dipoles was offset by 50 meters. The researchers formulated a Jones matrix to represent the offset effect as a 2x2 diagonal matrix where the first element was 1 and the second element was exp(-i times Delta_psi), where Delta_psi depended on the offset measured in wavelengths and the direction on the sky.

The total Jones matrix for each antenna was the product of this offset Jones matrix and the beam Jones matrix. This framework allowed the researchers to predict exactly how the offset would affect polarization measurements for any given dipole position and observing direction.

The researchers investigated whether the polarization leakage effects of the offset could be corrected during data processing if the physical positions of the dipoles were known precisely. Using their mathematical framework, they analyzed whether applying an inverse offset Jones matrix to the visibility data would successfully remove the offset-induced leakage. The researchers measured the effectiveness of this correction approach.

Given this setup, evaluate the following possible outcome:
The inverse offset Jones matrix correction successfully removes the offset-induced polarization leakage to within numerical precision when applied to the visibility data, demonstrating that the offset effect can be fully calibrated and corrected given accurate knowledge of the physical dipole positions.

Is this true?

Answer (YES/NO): YES